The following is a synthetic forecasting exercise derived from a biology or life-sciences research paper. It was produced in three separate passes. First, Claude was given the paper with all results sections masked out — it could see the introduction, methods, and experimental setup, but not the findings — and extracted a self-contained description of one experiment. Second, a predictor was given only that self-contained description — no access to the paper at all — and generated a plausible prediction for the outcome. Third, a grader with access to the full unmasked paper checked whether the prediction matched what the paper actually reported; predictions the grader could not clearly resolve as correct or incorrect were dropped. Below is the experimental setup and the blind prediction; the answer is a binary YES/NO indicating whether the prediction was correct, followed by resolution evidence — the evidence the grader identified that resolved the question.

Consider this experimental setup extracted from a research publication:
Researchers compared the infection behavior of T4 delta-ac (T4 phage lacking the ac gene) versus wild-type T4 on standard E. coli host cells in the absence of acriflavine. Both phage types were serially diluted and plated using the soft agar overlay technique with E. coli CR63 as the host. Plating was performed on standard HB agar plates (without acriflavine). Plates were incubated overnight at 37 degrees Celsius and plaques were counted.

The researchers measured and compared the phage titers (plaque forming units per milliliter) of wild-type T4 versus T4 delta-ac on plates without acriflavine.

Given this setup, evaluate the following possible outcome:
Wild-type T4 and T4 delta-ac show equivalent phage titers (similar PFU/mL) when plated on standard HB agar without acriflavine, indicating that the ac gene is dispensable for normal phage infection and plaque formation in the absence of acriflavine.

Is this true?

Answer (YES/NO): YES